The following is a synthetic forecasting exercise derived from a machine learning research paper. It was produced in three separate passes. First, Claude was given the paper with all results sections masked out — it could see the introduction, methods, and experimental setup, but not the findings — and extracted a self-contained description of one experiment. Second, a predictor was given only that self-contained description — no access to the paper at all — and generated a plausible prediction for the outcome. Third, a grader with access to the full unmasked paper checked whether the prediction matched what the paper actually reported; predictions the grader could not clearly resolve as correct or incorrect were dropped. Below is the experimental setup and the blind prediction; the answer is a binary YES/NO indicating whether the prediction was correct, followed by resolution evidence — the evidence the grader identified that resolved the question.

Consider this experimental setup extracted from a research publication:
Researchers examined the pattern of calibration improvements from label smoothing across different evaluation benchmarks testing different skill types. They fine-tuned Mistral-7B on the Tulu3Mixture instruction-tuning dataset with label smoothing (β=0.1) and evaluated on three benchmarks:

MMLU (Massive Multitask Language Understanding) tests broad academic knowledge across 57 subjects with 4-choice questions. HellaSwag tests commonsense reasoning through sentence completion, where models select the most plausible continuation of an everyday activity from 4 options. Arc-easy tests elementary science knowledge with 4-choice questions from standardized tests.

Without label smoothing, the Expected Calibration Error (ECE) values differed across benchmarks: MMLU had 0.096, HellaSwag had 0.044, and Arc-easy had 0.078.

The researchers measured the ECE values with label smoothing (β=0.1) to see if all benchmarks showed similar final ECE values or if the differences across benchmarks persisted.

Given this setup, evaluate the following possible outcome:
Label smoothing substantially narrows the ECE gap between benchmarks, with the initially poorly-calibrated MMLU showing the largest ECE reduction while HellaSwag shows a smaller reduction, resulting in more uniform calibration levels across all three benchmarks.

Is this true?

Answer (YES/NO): YES